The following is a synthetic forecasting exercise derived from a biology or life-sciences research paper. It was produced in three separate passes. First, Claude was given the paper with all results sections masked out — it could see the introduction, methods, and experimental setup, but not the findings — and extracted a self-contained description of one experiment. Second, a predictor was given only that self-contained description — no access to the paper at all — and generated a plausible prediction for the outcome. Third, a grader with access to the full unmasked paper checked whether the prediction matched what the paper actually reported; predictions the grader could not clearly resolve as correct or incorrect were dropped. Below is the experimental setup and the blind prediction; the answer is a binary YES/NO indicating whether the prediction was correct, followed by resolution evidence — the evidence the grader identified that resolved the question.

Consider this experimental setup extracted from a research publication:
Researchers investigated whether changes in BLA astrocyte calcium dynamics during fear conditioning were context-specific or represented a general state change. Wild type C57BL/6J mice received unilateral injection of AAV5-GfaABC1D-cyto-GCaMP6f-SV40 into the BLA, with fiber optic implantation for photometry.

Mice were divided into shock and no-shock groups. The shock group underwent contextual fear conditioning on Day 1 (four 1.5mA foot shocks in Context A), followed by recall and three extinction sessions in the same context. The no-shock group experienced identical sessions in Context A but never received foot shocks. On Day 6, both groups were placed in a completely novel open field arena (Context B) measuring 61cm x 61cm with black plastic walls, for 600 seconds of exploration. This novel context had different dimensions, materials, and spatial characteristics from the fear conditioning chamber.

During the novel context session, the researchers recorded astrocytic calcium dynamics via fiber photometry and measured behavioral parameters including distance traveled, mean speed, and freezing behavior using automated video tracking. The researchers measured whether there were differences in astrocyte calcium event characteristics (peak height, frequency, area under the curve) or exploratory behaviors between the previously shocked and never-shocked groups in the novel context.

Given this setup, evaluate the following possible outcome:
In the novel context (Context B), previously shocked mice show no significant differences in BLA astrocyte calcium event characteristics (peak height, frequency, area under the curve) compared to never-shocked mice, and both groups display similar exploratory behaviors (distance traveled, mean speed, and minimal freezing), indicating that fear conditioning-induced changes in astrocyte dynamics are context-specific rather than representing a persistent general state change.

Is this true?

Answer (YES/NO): YES